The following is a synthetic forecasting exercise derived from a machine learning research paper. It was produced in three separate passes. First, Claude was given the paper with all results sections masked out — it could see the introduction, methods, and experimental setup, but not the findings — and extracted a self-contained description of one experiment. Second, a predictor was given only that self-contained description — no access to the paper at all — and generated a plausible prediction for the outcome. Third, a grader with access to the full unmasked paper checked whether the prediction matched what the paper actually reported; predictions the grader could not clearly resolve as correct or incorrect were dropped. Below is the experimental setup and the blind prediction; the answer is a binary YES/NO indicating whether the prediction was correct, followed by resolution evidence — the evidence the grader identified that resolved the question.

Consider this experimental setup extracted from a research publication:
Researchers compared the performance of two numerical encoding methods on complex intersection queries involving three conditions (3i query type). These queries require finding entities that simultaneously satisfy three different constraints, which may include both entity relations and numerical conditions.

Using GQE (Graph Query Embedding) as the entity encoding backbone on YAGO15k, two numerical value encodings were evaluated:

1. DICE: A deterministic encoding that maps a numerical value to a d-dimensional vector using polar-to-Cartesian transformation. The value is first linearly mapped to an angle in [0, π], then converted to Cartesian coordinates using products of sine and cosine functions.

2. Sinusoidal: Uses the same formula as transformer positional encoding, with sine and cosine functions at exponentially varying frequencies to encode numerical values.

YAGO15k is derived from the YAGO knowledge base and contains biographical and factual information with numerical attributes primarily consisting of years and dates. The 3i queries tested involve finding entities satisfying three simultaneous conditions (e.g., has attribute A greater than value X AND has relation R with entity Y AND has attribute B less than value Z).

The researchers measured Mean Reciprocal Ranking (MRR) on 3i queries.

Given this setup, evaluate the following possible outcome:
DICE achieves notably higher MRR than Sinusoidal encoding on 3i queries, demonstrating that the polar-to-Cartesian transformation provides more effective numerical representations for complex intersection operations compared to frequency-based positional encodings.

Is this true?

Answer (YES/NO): NO